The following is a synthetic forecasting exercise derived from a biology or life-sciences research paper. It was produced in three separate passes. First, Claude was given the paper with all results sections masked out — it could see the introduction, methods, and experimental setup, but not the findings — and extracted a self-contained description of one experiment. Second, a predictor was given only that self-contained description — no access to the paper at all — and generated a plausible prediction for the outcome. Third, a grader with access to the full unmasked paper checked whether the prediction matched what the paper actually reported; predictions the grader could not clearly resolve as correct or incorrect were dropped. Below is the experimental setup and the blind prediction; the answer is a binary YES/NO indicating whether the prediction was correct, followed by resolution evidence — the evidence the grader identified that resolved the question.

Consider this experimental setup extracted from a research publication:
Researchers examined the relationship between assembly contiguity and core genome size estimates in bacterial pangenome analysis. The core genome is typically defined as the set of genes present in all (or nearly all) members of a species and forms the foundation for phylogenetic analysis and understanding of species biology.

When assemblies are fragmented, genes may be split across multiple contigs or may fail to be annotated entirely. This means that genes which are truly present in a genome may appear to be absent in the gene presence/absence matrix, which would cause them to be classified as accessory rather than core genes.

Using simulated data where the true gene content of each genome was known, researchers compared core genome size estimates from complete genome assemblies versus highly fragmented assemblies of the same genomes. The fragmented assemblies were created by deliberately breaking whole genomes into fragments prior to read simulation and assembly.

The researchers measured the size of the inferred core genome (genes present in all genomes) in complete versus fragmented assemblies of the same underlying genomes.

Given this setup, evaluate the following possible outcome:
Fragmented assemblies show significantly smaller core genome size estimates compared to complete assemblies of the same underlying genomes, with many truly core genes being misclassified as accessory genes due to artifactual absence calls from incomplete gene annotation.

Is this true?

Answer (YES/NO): YES